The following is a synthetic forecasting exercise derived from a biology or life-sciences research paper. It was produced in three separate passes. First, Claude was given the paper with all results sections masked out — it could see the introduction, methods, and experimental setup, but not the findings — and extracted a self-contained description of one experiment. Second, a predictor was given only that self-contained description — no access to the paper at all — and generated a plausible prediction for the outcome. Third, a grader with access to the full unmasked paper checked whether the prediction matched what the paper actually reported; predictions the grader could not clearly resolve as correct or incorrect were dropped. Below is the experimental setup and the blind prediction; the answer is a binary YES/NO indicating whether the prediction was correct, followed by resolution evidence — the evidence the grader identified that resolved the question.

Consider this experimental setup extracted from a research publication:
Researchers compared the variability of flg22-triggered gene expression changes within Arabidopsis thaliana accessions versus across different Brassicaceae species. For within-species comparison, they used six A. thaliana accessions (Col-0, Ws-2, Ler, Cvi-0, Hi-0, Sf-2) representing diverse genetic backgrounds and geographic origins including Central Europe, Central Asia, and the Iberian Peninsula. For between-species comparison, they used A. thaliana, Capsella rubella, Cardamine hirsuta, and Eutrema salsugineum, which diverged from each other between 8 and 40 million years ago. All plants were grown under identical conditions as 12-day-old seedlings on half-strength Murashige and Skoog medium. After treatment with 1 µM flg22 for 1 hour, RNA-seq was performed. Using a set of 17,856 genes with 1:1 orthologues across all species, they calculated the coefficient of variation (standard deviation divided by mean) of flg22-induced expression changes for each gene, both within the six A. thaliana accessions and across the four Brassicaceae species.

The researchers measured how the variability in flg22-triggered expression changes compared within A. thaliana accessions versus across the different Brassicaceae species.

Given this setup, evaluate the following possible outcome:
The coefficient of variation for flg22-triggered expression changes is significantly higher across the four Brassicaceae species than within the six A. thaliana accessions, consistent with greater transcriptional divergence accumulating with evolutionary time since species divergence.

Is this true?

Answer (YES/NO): NO